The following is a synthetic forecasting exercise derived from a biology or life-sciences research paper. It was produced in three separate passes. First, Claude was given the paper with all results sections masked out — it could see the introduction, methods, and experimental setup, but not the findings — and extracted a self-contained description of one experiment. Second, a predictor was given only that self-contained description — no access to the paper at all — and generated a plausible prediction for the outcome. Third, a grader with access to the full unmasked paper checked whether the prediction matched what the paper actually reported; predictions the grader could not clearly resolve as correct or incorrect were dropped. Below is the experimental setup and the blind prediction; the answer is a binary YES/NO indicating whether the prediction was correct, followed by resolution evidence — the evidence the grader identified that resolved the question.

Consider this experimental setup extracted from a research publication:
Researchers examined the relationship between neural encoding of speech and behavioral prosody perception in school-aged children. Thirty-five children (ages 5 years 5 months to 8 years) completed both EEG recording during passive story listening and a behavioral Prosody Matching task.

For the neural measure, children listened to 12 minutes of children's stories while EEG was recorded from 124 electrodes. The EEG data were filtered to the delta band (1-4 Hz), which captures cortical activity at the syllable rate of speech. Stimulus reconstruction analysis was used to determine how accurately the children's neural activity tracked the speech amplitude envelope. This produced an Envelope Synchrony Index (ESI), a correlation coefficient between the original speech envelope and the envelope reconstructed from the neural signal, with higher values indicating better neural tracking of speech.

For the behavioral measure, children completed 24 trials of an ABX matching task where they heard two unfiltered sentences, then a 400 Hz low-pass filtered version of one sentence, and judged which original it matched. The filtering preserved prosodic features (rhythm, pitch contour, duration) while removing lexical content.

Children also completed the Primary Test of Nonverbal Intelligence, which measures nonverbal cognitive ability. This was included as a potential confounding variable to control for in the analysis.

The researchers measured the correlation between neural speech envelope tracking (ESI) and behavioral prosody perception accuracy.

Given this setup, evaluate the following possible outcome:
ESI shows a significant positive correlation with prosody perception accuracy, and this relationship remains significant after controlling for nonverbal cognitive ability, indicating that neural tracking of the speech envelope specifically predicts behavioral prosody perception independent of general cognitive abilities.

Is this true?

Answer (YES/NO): YES